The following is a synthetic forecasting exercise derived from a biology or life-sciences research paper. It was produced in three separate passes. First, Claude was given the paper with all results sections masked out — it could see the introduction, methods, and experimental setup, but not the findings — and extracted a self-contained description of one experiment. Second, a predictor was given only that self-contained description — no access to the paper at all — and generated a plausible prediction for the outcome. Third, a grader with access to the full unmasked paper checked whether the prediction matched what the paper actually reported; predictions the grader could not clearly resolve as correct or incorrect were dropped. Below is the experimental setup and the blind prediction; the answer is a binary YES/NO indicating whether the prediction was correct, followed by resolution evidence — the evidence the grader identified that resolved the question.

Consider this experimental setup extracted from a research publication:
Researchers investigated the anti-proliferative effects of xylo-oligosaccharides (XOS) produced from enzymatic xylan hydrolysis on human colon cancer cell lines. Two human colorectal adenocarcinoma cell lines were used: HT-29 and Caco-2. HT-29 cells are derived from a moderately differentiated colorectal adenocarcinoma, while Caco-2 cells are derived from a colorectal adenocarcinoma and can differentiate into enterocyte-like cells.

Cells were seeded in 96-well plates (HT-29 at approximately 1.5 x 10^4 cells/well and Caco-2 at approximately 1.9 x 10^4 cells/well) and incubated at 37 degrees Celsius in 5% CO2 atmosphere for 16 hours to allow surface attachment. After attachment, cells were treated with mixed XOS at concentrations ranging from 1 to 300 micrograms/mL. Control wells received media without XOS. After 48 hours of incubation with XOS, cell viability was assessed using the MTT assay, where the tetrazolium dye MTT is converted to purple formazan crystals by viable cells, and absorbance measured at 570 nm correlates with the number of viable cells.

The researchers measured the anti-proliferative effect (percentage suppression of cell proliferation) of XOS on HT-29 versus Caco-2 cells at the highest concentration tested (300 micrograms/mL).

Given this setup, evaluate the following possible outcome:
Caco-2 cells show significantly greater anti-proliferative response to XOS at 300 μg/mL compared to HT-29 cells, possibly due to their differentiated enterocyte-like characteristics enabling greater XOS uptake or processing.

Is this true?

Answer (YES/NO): NO